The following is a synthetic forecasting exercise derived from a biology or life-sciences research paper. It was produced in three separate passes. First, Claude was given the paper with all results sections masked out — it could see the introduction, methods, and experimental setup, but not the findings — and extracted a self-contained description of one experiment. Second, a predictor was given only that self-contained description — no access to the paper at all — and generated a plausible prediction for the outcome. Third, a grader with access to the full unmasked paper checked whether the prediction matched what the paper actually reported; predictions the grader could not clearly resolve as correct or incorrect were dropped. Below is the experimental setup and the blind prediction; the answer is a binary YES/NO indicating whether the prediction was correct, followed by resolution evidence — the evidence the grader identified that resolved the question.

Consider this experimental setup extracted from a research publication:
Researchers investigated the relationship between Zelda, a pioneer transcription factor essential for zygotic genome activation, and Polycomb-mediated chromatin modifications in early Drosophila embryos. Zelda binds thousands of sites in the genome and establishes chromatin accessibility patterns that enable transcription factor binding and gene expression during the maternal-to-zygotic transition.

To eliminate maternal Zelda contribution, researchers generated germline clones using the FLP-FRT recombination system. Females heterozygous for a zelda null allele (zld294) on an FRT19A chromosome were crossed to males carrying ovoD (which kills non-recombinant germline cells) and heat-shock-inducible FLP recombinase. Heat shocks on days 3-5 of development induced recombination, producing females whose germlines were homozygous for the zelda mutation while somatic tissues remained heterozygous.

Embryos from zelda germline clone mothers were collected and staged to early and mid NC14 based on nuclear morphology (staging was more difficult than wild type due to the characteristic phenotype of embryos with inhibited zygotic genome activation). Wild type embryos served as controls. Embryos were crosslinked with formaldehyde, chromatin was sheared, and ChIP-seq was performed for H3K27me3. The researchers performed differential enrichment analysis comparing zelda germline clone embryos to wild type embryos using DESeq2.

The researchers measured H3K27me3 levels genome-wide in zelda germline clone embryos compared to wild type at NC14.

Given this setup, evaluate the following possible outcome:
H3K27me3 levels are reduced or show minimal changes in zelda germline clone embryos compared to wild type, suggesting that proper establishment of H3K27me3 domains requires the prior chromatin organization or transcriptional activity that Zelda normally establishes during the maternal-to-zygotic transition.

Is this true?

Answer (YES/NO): NO